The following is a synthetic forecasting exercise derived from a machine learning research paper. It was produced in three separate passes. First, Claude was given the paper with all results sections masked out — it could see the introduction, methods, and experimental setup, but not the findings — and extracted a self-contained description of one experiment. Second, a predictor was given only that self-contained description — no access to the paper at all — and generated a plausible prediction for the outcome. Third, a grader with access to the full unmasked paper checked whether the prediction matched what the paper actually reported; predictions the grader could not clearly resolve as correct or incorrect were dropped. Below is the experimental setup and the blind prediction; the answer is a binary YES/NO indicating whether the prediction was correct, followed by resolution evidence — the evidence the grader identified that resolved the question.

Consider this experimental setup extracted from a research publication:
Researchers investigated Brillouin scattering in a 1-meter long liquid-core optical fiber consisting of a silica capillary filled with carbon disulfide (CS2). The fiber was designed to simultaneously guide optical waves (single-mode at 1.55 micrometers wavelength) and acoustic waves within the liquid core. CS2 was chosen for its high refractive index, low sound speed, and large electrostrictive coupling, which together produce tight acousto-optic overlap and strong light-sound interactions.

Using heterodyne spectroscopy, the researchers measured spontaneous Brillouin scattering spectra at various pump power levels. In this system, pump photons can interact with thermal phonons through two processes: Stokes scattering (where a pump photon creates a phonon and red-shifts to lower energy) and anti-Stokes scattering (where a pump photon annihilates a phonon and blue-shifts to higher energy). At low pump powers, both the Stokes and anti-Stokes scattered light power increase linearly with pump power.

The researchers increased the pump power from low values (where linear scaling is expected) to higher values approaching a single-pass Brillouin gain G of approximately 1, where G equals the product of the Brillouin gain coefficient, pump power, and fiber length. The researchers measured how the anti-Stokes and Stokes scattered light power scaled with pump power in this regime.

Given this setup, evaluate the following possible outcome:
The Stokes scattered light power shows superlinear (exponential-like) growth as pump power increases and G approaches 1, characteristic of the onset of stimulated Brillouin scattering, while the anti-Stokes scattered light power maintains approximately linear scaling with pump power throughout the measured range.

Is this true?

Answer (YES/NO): NO